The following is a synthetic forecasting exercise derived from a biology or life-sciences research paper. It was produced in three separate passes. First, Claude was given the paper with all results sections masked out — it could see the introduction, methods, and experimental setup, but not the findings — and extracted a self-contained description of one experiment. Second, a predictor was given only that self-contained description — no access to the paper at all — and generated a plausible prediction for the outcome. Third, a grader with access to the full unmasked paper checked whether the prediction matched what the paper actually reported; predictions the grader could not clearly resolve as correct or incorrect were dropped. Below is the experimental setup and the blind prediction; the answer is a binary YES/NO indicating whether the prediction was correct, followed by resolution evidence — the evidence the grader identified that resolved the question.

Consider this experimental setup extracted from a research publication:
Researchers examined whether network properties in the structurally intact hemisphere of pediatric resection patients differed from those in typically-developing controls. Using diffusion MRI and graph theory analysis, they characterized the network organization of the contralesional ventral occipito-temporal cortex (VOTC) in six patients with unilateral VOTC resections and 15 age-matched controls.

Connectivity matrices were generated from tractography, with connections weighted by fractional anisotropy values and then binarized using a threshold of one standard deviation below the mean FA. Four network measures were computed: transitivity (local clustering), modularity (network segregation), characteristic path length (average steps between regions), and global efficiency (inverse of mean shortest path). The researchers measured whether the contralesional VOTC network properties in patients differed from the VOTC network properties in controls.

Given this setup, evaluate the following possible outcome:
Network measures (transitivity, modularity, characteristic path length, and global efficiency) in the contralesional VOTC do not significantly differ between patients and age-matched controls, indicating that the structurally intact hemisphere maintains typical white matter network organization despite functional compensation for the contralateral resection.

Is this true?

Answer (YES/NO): NO